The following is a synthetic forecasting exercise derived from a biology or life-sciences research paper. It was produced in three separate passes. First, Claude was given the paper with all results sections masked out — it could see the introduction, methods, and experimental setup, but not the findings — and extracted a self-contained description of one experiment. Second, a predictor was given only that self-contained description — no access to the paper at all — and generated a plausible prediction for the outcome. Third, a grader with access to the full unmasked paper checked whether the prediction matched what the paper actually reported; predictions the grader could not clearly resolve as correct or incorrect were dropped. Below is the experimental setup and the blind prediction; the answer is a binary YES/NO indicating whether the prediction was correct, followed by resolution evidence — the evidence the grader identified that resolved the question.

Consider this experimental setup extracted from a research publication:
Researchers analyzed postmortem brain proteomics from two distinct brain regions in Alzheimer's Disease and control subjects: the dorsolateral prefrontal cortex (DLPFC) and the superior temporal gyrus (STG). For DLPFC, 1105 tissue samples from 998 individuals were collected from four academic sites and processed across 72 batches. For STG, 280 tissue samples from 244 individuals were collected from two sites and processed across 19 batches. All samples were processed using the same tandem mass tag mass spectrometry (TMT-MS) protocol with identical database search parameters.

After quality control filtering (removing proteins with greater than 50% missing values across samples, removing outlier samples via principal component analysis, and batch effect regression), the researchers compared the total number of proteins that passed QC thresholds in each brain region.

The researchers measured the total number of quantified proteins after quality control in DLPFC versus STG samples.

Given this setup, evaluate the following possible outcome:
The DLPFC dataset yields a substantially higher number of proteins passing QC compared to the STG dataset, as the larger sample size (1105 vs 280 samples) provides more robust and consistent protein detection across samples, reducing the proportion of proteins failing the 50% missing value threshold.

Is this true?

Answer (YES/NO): NO